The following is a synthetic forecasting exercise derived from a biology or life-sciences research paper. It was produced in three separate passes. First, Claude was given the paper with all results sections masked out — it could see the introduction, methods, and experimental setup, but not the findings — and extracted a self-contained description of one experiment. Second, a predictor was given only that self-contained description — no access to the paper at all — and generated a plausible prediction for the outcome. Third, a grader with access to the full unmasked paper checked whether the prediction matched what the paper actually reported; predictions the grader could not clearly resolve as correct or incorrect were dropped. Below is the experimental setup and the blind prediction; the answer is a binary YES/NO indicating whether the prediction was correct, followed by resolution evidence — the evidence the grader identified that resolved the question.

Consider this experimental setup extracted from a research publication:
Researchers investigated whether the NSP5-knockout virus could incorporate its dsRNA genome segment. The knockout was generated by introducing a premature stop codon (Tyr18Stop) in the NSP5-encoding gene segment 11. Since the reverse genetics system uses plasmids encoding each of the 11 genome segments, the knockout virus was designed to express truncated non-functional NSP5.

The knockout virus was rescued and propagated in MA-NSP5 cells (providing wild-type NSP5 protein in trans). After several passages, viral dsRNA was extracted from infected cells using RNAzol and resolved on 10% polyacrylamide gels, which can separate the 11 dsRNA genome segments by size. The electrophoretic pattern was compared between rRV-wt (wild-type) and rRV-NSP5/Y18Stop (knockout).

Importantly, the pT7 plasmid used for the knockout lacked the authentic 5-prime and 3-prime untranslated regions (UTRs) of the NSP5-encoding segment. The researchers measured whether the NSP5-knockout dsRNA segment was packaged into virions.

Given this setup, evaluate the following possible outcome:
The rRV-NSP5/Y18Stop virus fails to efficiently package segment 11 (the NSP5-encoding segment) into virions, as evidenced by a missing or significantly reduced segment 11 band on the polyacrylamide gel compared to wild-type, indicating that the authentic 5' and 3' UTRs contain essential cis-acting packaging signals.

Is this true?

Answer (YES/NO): YES